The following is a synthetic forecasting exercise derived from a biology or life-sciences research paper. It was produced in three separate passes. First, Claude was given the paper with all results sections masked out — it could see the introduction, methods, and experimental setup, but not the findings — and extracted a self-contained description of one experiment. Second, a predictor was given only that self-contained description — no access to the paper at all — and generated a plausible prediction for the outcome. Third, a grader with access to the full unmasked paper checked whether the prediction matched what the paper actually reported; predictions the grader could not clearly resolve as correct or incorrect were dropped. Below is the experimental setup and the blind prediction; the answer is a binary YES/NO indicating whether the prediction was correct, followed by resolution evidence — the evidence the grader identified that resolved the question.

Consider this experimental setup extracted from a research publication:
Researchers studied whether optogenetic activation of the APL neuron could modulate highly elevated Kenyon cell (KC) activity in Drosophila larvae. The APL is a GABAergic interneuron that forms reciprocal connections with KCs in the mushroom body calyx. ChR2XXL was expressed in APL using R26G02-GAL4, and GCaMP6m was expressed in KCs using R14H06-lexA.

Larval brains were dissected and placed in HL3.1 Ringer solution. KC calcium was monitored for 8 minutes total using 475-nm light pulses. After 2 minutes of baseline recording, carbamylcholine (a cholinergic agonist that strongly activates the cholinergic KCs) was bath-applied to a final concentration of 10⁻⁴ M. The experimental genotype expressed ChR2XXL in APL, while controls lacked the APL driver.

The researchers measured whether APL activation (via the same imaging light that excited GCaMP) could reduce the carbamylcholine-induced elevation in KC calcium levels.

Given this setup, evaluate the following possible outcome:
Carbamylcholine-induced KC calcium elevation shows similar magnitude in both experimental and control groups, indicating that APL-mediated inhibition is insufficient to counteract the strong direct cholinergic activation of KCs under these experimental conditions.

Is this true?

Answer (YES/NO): NO